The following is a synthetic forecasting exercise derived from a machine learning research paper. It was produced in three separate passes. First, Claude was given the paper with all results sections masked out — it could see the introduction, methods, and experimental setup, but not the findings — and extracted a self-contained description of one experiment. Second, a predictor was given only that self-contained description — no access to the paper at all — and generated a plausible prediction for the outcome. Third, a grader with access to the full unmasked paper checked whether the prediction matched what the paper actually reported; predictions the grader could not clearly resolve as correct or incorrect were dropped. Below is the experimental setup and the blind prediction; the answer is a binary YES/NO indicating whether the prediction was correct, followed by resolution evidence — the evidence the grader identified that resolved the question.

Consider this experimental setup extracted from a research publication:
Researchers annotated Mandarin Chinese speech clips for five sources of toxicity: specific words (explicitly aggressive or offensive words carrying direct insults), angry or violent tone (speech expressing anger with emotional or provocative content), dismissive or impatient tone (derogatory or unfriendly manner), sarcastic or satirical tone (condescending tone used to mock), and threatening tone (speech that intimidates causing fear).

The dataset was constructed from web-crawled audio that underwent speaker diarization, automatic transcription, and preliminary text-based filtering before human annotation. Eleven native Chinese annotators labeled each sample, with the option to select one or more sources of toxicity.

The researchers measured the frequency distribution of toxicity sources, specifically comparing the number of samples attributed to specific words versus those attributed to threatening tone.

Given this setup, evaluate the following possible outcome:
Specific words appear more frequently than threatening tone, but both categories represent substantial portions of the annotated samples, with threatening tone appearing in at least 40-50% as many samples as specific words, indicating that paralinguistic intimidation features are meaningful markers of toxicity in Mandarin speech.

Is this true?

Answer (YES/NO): NO